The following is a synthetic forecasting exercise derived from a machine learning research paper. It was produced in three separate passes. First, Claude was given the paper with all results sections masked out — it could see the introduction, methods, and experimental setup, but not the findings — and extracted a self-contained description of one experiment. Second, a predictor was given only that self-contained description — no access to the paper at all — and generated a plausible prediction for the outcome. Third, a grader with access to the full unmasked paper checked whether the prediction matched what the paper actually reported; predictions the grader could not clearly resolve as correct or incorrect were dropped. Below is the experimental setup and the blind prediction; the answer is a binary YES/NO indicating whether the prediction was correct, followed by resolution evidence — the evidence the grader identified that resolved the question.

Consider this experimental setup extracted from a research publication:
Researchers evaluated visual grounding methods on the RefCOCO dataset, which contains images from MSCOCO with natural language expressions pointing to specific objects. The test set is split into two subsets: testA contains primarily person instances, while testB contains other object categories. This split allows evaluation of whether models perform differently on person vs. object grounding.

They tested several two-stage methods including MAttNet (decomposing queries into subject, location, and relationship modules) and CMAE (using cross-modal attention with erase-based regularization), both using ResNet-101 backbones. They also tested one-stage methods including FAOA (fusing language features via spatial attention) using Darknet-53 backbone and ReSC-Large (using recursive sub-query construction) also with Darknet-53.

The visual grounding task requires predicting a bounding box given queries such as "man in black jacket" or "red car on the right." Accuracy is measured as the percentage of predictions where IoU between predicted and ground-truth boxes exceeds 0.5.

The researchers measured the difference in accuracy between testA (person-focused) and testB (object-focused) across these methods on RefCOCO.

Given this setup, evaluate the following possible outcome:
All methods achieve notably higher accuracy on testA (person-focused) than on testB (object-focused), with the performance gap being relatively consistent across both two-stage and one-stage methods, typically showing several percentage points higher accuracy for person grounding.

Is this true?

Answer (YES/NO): NO